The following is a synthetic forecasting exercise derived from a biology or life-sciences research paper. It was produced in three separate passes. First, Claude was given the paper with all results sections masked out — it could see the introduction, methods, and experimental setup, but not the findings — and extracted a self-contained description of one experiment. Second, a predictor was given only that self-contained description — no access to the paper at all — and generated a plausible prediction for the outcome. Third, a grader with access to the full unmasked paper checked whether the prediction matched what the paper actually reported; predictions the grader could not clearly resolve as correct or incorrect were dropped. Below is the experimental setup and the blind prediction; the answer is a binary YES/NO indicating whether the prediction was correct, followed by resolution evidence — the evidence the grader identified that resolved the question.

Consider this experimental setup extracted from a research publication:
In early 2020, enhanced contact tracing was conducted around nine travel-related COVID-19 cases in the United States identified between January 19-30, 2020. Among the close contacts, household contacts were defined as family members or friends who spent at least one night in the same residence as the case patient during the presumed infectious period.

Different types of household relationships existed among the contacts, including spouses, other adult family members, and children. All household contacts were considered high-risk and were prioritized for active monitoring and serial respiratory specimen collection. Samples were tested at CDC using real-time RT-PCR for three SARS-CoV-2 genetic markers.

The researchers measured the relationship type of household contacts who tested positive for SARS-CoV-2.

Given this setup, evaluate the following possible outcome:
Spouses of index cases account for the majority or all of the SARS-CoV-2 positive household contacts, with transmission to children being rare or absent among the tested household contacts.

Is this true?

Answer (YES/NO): YES